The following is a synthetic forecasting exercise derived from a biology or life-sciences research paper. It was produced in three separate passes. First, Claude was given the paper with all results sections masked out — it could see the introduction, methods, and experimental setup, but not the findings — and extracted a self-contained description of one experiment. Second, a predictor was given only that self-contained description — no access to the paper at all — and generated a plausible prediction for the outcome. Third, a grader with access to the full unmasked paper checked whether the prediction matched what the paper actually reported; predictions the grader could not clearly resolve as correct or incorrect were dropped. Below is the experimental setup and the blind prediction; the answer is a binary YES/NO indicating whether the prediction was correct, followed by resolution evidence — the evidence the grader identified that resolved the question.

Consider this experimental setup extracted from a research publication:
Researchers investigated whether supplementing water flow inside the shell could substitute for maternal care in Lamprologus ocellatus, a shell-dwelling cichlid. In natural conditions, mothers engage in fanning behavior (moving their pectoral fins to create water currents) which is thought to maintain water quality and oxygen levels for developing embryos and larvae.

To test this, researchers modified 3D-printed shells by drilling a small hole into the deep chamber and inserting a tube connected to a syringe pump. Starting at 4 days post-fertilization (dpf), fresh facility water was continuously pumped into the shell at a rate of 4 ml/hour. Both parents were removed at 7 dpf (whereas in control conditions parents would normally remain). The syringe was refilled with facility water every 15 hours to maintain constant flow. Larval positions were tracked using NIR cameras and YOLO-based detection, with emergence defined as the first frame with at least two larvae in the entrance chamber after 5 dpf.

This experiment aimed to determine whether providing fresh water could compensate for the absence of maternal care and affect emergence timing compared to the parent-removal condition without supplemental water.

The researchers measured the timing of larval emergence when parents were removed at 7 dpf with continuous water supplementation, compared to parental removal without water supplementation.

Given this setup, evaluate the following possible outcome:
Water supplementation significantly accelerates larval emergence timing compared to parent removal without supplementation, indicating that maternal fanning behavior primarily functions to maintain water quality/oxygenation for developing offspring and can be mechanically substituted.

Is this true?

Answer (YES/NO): NO